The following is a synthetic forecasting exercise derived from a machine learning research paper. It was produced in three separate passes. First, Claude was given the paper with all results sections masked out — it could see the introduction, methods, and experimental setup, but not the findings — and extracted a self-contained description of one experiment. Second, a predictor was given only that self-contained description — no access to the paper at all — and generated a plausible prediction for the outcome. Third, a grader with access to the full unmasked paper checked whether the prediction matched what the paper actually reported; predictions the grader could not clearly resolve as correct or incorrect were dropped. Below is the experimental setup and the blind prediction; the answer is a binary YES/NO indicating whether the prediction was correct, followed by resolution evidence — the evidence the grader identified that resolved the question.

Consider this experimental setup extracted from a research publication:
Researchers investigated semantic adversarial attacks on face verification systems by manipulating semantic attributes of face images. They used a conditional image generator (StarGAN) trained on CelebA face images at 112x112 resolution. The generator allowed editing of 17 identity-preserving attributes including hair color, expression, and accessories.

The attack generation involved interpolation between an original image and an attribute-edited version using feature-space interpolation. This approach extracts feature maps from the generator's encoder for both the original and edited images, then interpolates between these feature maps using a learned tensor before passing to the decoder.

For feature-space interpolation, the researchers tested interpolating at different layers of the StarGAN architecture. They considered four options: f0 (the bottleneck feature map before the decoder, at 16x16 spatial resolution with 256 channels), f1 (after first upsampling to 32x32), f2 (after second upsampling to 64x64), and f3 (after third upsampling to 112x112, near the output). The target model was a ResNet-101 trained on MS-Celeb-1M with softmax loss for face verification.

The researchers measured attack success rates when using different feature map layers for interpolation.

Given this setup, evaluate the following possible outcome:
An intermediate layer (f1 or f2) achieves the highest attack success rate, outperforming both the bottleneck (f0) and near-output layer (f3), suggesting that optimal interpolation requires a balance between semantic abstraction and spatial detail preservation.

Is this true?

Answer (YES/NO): NO